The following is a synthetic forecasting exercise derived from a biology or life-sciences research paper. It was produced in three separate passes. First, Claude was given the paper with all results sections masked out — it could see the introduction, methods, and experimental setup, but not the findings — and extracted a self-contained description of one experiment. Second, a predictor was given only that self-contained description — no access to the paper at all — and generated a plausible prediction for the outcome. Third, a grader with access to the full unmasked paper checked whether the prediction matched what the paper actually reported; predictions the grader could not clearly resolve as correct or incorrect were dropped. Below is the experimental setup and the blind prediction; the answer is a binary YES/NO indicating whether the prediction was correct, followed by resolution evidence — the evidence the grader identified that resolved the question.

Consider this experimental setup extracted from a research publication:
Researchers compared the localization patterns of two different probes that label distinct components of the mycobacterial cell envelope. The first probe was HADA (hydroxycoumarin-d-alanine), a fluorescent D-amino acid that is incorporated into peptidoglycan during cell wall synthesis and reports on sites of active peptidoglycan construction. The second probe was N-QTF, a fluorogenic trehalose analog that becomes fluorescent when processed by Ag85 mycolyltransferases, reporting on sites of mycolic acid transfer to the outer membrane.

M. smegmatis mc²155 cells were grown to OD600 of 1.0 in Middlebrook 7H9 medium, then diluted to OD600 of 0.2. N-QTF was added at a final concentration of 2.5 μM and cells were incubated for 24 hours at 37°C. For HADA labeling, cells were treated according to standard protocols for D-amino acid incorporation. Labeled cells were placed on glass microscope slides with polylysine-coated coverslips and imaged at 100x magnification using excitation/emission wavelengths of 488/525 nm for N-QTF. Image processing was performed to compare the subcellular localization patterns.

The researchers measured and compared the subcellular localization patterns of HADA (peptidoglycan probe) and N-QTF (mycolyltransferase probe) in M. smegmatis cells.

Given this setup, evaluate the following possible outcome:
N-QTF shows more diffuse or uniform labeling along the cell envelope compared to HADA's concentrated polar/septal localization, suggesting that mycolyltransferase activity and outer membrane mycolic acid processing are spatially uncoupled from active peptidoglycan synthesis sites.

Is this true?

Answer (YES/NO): NO